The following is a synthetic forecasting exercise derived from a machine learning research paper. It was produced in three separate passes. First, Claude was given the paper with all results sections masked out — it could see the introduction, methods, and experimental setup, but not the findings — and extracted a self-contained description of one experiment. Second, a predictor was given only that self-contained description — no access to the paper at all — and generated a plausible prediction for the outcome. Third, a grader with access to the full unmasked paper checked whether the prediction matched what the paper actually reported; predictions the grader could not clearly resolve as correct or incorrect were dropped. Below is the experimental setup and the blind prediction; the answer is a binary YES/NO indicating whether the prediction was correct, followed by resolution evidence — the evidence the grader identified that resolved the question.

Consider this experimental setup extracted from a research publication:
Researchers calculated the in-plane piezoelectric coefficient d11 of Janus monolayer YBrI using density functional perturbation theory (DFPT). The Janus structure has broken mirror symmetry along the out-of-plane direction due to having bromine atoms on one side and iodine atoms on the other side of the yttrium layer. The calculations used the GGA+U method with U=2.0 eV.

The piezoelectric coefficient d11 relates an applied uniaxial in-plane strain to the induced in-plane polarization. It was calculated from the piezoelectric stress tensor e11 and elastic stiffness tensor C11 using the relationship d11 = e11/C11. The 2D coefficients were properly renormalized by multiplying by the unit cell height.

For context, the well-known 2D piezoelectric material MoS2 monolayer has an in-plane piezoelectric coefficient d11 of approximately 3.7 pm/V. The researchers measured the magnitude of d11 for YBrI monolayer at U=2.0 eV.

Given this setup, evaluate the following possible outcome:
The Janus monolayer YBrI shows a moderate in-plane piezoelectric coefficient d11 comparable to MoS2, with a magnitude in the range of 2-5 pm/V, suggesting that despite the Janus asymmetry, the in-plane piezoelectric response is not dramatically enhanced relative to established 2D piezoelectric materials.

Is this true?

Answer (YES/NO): NO